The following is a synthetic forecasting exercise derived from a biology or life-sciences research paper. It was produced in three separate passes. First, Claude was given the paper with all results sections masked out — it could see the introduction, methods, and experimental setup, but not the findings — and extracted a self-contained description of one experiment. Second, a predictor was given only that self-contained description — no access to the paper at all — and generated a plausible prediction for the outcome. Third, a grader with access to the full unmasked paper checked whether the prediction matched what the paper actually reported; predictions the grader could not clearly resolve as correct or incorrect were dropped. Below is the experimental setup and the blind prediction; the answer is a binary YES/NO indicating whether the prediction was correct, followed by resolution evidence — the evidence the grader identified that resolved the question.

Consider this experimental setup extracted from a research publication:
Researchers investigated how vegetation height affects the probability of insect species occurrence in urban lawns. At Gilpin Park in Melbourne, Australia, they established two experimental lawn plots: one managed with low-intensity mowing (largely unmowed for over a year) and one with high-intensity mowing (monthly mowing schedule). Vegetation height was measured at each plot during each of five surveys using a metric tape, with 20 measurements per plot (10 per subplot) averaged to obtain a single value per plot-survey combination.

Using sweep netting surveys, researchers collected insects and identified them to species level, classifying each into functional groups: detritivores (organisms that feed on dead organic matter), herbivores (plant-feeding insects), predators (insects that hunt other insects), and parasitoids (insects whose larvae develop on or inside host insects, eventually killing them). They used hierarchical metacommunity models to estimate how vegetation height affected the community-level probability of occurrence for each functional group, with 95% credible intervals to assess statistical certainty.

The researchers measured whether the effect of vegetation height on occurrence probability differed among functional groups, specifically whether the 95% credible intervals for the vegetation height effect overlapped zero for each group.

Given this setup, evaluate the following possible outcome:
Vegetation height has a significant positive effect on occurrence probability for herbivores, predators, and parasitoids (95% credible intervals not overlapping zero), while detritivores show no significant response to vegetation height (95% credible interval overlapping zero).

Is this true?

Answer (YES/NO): NO